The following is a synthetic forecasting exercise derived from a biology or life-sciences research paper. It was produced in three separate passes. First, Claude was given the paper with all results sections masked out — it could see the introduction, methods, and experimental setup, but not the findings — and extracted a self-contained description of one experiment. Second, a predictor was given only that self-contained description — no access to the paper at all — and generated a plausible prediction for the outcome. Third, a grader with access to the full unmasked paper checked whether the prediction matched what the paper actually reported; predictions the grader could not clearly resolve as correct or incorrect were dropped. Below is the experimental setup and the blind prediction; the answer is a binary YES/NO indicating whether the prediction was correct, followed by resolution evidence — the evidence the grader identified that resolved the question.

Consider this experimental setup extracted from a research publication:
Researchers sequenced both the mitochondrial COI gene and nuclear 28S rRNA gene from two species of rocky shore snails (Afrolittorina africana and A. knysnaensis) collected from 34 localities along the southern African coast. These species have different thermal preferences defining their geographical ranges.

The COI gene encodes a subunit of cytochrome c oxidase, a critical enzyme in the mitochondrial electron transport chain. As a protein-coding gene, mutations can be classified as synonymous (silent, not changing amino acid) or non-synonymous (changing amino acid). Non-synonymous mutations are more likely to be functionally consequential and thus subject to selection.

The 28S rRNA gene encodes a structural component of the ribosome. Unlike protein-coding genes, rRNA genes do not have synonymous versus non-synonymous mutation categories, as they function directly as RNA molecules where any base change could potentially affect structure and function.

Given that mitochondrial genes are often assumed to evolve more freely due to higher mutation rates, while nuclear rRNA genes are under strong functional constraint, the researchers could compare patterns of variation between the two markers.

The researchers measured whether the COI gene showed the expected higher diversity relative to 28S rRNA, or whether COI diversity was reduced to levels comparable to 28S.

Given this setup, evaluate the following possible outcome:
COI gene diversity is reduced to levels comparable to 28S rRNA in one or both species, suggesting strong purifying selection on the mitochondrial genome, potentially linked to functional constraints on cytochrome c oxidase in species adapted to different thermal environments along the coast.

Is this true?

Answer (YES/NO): YES